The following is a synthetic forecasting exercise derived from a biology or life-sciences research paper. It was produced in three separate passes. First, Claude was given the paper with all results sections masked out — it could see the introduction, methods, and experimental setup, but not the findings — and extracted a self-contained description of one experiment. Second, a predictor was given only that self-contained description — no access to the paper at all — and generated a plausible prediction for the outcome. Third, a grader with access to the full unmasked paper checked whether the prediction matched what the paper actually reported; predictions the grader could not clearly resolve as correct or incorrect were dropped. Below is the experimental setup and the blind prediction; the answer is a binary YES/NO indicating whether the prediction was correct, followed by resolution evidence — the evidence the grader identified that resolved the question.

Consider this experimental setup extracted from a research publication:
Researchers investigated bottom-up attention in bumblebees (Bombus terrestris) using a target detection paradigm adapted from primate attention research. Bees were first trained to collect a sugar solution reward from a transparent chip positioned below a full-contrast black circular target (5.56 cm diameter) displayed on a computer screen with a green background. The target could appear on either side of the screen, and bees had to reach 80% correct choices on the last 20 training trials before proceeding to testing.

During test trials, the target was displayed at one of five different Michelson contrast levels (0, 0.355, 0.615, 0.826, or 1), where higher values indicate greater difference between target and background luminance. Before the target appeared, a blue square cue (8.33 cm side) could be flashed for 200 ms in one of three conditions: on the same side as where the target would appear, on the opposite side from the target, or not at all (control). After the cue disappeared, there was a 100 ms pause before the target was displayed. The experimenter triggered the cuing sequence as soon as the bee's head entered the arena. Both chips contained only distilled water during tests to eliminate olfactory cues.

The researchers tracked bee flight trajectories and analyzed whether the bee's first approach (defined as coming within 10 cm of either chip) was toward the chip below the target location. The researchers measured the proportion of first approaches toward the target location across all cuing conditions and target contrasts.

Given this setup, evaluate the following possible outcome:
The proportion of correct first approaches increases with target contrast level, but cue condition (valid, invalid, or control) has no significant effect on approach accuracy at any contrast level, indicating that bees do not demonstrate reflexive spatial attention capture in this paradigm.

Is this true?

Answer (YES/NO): YES